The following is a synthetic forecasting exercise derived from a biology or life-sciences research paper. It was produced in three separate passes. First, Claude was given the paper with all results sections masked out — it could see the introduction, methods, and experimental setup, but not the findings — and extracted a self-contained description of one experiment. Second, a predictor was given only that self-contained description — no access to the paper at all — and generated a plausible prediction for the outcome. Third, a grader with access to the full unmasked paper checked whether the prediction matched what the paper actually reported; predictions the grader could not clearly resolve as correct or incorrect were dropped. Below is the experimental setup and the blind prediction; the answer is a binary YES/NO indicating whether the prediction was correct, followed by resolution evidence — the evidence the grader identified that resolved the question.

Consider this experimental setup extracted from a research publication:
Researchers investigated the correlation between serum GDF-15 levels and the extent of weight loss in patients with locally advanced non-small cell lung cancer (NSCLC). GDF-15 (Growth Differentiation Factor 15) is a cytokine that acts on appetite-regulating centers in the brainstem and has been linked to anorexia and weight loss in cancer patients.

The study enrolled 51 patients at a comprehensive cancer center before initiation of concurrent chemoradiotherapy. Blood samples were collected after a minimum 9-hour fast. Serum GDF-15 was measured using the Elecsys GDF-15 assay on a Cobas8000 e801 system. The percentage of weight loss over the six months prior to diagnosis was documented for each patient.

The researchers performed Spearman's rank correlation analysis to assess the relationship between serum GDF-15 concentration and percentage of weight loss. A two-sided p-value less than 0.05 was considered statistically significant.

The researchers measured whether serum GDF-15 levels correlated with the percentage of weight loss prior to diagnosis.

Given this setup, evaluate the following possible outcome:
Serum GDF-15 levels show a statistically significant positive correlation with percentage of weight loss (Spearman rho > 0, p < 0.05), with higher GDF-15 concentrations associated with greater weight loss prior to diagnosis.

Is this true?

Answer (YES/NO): YES